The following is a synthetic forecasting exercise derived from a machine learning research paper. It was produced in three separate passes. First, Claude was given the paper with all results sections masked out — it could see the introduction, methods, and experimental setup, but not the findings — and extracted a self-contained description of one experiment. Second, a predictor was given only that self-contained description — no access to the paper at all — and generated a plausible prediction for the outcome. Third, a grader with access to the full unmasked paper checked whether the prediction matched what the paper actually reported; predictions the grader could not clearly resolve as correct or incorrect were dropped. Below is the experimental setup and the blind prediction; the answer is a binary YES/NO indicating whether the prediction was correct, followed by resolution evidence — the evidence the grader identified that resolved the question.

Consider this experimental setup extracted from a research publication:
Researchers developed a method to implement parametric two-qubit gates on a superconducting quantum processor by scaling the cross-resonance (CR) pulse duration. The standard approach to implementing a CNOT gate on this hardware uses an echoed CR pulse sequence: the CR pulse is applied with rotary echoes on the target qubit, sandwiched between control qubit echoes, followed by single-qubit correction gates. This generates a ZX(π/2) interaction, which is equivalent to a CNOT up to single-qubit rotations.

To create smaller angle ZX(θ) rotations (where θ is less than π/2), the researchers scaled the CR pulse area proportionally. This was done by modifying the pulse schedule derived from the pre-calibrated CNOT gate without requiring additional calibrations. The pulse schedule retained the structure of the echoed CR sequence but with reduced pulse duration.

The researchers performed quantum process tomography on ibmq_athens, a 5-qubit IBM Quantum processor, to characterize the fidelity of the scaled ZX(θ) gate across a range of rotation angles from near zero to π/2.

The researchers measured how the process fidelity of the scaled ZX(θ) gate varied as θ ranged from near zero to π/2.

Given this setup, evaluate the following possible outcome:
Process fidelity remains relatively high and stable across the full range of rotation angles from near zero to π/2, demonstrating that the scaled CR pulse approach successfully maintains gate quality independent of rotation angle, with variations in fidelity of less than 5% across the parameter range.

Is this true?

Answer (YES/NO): NO